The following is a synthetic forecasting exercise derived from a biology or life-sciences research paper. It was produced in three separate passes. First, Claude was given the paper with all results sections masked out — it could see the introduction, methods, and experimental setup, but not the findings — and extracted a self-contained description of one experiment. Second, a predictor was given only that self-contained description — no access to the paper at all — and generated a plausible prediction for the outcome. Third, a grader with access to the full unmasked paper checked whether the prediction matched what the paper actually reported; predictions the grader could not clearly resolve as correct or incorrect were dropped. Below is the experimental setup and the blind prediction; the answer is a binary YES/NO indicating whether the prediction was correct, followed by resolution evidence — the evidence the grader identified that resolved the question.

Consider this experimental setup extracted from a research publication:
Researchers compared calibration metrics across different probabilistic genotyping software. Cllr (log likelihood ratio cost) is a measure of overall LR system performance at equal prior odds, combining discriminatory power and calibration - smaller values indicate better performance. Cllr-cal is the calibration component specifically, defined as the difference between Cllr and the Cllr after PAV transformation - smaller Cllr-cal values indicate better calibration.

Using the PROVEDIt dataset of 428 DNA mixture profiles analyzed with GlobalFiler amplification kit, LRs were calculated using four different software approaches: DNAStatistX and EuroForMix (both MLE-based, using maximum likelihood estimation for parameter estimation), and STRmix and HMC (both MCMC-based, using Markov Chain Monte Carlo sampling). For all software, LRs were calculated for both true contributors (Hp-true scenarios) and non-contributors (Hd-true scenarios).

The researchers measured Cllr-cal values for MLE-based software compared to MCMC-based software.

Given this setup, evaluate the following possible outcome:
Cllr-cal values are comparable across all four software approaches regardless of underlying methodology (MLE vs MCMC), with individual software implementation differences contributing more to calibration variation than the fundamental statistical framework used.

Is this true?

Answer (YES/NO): NO